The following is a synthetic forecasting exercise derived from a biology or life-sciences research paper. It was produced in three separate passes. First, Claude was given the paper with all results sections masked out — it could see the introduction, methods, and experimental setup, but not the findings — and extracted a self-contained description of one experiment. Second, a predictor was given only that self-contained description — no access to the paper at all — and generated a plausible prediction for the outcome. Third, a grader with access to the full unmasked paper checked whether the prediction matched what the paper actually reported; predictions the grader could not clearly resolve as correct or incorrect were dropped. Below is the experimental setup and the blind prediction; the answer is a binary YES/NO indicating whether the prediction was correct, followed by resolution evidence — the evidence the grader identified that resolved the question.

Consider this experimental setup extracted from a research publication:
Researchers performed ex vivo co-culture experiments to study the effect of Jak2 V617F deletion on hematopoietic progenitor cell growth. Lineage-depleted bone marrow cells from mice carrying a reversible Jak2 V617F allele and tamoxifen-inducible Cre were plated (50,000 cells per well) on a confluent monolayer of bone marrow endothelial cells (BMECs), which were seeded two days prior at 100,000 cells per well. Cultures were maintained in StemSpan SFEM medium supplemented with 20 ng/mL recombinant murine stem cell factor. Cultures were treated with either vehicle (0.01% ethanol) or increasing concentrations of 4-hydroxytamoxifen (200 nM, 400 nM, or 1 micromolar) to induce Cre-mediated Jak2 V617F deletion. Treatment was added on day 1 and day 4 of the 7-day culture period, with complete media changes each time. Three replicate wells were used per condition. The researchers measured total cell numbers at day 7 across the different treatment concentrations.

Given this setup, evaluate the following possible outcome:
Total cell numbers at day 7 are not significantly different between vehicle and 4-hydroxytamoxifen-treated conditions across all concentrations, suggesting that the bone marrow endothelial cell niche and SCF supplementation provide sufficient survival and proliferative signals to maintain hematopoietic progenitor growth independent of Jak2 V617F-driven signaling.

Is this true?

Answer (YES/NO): NO